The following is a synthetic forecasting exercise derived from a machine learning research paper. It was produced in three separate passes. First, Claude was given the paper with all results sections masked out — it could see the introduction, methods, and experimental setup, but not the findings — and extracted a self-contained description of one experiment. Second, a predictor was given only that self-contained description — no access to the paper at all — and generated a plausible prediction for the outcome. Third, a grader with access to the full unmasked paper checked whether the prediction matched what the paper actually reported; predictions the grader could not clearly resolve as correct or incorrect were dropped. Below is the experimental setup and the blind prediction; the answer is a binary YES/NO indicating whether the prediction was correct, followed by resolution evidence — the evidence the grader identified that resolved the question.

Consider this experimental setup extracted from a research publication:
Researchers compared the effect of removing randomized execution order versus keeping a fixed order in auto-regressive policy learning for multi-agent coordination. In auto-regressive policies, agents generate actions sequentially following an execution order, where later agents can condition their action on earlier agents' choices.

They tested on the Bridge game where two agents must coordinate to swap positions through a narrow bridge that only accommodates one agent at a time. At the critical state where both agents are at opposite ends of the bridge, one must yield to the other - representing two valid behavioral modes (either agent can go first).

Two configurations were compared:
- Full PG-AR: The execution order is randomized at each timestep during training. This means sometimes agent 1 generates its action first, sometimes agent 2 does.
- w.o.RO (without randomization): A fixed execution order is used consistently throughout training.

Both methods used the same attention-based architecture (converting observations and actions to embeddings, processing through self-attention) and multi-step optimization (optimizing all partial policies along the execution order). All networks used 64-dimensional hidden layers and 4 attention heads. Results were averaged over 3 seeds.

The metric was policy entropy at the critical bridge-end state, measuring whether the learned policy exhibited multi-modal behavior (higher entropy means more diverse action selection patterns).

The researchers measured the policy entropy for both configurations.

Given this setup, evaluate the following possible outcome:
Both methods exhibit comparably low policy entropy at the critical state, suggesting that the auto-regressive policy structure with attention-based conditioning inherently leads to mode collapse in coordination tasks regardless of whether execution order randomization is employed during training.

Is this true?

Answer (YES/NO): NO